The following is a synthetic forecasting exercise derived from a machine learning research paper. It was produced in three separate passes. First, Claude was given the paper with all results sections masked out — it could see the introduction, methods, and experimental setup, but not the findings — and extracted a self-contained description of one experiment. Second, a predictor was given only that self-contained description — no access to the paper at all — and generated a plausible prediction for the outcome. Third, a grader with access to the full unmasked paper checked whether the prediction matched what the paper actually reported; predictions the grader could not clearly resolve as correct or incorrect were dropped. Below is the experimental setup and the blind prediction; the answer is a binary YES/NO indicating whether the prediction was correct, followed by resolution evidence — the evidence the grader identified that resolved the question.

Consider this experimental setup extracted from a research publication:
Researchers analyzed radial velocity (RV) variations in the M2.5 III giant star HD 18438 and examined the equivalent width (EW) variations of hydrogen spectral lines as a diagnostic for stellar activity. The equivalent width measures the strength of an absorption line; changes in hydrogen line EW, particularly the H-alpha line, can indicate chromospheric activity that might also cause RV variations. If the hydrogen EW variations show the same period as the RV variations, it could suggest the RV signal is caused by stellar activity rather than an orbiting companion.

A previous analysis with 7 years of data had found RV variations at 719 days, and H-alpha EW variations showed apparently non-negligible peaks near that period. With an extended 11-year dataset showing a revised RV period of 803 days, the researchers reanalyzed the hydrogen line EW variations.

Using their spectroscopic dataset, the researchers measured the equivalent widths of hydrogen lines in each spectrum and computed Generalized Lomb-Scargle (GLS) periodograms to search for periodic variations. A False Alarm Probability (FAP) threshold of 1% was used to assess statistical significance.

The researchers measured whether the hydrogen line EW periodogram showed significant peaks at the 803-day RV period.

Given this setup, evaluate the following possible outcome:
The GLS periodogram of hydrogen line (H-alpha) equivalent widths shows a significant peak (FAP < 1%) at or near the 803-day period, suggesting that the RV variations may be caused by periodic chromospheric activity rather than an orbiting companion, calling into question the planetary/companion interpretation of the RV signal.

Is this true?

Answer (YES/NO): NO